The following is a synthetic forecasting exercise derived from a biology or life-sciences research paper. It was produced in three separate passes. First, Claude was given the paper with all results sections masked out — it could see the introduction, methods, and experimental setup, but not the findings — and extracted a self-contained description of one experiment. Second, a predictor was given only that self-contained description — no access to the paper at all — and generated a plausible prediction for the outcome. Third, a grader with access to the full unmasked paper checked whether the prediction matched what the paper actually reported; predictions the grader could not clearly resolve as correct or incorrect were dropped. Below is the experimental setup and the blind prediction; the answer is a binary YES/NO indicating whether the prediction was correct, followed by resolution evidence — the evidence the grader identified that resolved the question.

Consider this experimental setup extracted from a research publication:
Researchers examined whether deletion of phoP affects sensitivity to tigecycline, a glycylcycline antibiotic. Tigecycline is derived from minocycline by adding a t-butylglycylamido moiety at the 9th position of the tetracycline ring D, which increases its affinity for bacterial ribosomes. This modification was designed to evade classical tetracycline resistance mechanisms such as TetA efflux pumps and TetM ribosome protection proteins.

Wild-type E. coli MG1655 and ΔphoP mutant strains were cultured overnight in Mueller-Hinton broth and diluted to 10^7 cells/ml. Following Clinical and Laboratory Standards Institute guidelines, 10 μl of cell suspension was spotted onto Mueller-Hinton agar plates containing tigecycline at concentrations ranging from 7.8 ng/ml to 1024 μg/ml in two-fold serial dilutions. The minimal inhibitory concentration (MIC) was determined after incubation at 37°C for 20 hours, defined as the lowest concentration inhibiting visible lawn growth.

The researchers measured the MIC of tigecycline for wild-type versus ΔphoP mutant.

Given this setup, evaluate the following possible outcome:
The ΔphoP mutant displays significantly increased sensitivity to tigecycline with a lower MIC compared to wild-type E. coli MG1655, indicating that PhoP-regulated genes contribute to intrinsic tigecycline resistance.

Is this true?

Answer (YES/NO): YES